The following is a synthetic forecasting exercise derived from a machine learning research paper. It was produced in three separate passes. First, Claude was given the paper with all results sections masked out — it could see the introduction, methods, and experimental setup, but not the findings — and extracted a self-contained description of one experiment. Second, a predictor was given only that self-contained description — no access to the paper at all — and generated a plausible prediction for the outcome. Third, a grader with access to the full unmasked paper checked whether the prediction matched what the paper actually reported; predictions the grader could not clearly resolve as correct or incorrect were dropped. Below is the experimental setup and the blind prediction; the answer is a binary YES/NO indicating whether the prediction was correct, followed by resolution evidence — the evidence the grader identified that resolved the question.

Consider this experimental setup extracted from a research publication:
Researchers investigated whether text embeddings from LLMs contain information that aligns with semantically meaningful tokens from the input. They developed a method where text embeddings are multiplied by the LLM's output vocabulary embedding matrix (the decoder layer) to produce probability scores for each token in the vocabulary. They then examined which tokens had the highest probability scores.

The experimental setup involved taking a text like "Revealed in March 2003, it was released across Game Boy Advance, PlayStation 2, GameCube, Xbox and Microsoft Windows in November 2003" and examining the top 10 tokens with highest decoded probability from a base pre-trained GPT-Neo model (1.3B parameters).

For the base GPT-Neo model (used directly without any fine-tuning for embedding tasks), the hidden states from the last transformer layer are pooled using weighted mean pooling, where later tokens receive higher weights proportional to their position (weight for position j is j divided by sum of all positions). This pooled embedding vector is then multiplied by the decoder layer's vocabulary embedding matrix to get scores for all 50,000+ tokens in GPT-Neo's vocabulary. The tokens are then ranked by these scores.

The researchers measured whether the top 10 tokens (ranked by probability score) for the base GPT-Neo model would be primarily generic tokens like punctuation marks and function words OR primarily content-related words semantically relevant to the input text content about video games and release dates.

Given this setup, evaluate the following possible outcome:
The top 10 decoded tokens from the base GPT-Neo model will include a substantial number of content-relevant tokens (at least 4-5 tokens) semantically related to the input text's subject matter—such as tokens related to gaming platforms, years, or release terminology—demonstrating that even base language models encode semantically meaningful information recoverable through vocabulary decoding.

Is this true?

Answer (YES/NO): NO